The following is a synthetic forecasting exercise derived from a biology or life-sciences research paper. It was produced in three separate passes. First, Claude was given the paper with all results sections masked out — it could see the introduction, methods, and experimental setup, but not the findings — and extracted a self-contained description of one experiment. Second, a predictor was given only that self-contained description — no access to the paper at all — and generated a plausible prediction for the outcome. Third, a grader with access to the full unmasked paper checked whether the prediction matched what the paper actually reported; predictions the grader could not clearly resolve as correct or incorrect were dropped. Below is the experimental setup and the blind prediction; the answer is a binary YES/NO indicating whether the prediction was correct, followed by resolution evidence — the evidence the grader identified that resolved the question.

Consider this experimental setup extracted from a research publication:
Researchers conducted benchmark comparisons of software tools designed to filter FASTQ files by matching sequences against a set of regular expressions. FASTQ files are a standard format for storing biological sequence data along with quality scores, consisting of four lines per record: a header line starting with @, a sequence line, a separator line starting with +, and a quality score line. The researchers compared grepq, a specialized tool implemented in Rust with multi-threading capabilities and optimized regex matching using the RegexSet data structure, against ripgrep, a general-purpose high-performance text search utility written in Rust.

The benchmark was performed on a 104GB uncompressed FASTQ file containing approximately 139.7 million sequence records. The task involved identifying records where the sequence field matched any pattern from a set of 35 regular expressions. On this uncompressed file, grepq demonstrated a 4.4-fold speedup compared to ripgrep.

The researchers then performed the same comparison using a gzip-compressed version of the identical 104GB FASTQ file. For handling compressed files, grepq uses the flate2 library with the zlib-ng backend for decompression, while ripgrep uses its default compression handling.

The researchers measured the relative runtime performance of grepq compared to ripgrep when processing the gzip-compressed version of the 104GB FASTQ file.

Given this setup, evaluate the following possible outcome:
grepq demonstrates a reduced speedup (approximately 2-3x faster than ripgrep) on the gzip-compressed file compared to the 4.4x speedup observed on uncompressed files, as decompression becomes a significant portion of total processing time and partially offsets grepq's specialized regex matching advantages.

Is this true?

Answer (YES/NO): NO